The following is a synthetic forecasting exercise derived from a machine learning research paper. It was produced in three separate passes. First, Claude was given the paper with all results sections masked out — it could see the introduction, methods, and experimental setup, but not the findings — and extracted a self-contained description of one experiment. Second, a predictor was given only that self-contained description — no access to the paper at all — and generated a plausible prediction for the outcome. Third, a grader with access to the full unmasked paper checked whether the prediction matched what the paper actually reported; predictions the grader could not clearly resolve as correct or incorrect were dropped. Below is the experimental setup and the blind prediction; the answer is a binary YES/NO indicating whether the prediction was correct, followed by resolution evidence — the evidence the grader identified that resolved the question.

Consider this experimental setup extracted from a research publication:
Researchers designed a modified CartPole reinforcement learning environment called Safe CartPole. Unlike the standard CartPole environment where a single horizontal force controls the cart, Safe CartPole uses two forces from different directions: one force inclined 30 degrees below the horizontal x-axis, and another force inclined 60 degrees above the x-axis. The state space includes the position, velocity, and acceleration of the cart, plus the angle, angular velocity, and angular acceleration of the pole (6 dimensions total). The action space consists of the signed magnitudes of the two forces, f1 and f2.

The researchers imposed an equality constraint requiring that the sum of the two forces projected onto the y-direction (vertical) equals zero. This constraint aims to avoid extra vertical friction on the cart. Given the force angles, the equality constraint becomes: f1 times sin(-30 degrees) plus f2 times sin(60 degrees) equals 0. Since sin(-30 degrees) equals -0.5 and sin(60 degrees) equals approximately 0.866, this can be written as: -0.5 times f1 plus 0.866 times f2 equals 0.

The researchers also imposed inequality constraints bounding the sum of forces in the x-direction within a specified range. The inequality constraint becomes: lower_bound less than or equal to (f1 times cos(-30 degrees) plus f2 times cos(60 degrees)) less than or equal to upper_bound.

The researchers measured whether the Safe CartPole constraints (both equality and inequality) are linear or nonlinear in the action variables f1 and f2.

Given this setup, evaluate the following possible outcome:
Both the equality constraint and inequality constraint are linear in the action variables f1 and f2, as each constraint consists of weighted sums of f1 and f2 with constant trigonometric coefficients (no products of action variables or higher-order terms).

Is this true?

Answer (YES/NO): YES